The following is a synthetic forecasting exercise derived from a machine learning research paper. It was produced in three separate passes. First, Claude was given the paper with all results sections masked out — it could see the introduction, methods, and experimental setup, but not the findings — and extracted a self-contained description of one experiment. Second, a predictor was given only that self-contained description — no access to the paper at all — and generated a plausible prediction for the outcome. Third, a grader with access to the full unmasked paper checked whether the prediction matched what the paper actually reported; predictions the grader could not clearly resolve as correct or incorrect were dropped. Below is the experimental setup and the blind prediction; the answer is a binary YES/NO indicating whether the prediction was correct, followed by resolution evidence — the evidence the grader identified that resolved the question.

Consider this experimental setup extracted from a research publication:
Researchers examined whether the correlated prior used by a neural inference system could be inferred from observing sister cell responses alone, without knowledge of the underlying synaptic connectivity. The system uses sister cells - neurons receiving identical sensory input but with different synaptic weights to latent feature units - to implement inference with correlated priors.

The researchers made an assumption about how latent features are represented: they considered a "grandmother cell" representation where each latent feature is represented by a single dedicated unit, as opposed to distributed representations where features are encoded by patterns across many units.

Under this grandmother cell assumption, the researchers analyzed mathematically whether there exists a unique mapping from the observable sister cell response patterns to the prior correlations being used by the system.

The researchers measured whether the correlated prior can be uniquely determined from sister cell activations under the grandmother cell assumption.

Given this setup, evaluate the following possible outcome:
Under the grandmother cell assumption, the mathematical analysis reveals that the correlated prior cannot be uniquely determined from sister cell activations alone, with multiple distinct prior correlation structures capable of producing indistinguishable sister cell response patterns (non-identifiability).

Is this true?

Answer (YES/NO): YES